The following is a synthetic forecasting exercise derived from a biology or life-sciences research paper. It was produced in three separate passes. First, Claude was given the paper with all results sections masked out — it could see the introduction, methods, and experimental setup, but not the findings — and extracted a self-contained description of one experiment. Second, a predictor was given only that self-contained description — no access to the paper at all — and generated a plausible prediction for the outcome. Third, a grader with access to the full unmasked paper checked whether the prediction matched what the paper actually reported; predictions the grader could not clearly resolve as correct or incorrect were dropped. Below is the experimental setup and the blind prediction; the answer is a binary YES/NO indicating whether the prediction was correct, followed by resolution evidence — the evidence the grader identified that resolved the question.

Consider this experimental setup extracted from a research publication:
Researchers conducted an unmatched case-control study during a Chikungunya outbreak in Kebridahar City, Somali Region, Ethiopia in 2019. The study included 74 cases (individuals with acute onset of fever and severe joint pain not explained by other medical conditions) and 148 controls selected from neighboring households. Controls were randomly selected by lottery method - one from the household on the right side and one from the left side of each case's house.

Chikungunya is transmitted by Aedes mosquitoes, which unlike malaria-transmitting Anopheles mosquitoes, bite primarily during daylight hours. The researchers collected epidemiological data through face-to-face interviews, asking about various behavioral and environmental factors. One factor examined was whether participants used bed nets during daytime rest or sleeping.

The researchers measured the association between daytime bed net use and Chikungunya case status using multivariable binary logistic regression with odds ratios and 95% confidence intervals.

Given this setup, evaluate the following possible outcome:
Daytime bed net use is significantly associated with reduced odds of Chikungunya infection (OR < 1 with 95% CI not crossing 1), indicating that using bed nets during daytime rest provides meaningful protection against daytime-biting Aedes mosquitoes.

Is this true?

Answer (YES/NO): YES